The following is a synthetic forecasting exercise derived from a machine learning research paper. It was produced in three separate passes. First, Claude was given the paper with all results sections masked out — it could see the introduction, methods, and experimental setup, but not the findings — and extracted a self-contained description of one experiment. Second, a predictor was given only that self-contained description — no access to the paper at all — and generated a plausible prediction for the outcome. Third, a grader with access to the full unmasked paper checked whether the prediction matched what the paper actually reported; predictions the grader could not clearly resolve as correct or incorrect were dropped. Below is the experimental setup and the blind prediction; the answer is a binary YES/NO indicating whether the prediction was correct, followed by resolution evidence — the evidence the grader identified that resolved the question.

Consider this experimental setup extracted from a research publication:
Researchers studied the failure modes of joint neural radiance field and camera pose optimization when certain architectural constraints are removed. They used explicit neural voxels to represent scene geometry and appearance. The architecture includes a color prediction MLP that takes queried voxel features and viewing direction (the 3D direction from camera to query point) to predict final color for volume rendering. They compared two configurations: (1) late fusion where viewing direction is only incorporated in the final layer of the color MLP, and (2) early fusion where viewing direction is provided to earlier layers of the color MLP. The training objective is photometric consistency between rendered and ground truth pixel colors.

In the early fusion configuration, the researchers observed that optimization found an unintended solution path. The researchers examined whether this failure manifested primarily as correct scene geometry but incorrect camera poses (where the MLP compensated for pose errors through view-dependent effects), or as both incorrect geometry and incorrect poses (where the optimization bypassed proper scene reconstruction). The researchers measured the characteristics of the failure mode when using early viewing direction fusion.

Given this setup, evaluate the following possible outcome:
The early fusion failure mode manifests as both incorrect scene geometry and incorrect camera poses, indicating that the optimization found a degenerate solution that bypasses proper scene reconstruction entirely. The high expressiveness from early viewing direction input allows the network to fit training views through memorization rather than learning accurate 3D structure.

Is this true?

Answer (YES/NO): YES